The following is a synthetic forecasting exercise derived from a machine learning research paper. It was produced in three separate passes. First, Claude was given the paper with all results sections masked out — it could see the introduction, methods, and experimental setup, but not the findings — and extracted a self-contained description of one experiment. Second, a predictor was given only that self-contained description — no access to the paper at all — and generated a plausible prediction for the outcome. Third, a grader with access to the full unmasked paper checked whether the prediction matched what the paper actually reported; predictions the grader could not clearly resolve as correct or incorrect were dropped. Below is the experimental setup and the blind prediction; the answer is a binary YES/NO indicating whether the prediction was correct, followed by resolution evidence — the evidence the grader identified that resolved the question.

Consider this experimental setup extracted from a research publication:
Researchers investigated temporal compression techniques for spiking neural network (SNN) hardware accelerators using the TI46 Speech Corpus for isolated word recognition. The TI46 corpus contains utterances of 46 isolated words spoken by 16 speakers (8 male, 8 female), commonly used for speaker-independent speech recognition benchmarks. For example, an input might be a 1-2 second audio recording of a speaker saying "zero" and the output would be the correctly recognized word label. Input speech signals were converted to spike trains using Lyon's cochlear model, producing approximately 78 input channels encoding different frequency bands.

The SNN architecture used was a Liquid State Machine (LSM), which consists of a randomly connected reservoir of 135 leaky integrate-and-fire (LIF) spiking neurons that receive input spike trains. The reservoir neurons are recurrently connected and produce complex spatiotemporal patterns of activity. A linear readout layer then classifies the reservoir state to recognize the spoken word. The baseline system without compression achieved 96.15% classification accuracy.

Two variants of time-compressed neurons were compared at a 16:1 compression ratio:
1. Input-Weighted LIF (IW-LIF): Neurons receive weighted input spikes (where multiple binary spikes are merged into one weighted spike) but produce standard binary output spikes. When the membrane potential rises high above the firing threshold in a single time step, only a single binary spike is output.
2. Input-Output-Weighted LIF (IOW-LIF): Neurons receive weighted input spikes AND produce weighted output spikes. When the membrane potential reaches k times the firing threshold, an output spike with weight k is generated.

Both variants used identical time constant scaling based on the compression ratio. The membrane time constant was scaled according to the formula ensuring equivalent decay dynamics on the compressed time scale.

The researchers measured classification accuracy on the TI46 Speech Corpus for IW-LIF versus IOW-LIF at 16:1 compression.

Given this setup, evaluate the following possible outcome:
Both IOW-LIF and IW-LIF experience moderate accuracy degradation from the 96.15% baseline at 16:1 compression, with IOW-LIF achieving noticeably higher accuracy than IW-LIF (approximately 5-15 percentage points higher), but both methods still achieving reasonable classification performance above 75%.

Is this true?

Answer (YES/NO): NO